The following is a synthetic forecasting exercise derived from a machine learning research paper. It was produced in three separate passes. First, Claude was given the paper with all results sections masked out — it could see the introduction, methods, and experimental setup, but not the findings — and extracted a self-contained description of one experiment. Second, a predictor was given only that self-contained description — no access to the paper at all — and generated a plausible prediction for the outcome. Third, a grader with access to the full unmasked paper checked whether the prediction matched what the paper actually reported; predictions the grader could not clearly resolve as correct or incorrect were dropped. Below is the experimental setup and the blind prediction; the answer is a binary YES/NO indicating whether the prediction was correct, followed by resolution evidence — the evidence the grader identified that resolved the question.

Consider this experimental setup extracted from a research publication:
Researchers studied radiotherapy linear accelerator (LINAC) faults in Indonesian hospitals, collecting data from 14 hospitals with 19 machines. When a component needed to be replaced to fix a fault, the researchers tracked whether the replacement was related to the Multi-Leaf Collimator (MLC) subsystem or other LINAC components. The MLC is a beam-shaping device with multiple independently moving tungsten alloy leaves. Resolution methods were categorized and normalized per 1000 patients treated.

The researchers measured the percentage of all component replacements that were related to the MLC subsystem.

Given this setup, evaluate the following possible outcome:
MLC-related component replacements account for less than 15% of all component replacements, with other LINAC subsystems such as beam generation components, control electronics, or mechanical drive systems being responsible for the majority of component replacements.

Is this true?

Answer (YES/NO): NO